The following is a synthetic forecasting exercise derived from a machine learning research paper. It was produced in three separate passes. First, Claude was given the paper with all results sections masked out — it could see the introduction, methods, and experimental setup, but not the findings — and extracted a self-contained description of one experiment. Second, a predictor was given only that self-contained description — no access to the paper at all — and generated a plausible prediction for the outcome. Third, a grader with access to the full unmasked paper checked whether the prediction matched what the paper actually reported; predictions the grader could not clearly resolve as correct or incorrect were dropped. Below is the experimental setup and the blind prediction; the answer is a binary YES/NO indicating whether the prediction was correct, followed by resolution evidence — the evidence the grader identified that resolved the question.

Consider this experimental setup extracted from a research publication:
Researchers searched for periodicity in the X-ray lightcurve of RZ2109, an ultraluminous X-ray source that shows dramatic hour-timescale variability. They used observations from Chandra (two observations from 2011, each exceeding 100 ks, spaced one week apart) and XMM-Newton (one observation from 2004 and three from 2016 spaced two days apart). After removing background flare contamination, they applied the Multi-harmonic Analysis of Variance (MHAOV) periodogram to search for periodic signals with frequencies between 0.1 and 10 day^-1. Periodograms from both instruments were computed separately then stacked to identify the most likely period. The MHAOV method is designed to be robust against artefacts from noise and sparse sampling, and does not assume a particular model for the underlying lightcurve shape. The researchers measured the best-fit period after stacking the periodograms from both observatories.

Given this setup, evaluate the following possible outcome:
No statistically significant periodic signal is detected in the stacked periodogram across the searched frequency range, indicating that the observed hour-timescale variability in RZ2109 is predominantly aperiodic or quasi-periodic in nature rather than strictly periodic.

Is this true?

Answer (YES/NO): NO